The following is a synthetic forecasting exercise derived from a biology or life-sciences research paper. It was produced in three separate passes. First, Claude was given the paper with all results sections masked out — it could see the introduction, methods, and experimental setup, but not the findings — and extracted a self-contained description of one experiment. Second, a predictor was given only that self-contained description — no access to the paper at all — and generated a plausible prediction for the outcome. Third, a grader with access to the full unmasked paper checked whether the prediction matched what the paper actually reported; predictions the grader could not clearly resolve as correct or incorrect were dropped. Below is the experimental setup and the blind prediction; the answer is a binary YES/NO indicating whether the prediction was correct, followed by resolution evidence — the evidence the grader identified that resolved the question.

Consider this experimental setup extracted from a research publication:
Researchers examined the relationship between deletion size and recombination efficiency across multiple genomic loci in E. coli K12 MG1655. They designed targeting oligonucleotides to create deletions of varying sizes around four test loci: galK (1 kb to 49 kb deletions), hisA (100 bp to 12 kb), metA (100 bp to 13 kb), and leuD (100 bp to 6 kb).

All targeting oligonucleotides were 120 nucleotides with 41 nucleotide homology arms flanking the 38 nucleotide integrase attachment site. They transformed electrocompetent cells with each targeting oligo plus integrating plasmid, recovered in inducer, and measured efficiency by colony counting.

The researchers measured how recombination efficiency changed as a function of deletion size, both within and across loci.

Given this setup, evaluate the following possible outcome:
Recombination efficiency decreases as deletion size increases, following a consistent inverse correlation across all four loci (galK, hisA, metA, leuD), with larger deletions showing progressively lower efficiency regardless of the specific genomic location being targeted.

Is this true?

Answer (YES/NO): NO